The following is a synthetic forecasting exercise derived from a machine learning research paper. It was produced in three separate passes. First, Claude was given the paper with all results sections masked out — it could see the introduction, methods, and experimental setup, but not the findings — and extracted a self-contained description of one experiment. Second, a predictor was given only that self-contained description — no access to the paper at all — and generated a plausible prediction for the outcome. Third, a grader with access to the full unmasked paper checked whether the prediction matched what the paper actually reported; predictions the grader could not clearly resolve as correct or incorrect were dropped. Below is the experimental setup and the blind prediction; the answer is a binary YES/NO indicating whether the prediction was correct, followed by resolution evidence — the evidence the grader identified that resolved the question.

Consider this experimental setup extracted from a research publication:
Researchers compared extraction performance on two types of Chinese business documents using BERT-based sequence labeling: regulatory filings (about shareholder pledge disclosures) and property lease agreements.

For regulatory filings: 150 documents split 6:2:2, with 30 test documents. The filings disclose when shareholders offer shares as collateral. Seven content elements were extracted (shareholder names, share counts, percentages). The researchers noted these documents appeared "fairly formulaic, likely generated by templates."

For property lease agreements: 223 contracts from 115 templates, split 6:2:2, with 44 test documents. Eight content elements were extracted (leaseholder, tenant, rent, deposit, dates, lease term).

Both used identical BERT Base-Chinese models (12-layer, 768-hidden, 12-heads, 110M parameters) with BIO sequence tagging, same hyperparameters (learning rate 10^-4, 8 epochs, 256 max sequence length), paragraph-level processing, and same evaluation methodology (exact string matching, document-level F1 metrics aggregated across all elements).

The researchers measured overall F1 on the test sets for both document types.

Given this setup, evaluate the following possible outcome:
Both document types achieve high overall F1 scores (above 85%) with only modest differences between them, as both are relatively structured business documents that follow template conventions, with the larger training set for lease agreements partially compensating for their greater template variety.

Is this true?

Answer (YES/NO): NO